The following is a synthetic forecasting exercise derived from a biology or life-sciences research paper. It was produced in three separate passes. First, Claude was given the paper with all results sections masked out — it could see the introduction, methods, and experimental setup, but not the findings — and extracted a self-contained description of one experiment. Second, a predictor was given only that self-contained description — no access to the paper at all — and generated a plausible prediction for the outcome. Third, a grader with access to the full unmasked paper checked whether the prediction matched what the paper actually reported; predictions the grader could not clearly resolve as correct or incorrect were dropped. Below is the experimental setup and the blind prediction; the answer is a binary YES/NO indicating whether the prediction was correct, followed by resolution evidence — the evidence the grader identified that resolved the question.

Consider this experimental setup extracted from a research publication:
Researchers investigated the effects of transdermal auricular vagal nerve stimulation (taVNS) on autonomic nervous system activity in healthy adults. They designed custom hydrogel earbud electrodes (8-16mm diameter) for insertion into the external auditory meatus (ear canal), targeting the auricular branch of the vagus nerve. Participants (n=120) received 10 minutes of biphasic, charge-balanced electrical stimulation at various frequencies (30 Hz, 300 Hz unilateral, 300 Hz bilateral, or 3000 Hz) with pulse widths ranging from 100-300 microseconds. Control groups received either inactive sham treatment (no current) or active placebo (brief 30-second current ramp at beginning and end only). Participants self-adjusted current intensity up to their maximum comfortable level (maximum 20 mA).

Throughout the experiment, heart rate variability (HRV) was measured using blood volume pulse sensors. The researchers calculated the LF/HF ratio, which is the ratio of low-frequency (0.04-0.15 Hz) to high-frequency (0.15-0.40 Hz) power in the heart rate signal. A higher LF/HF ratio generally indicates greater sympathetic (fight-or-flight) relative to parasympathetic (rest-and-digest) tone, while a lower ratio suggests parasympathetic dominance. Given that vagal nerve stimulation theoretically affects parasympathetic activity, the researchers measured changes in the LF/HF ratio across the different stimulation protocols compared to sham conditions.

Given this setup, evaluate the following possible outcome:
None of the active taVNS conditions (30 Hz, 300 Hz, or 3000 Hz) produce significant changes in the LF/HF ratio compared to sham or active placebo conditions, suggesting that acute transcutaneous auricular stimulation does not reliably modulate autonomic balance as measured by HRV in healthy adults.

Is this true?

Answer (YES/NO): YES